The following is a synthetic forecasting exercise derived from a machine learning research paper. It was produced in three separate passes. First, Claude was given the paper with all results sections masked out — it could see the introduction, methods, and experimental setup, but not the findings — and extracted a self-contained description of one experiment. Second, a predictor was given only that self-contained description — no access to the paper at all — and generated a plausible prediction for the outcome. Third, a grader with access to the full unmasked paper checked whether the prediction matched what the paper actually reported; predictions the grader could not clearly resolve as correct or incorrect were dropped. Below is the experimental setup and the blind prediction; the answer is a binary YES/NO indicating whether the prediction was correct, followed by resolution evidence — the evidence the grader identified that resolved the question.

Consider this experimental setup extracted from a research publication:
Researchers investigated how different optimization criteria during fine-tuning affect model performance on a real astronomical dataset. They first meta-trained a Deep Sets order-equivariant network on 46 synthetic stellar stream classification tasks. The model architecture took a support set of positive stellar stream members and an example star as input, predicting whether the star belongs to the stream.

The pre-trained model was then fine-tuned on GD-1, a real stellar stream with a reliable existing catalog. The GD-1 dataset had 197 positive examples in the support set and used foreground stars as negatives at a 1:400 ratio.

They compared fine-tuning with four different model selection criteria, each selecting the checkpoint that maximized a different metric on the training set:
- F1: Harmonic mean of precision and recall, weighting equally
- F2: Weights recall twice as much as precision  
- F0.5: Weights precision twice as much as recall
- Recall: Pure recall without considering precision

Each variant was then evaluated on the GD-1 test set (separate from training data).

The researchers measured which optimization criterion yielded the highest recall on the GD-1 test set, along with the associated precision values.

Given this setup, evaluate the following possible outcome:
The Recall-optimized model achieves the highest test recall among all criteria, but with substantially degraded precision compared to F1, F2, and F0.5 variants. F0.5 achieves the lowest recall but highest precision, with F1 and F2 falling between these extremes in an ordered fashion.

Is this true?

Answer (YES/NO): YES